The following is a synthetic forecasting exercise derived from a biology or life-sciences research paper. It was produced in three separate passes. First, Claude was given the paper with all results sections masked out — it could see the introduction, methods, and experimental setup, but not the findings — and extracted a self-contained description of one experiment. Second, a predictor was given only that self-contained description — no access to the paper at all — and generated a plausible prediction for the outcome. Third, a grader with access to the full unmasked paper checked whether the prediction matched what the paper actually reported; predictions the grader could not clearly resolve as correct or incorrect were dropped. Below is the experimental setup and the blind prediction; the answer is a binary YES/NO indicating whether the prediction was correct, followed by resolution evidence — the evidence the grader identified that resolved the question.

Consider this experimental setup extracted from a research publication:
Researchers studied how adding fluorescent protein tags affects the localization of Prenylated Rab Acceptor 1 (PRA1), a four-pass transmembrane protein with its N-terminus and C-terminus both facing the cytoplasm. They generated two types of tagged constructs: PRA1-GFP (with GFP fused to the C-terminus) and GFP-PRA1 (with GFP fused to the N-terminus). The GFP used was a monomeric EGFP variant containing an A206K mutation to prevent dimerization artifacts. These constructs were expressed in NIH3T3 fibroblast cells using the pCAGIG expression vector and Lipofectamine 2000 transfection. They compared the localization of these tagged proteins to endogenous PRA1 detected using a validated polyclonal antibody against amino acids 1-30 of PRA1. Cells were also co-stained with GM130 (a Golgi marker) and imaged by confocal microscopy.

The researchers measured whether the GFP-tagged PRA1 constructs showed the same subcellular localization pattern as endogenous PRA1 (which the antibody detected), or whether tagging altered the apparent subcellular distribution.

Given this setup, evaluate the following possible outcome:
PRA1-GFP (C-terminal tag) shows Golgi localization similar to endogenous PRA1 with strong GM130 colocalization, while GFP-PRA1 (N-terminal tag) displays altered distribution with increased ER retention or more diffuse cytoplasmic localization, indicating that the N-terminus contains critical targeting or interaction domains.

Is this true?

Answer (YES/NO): NO